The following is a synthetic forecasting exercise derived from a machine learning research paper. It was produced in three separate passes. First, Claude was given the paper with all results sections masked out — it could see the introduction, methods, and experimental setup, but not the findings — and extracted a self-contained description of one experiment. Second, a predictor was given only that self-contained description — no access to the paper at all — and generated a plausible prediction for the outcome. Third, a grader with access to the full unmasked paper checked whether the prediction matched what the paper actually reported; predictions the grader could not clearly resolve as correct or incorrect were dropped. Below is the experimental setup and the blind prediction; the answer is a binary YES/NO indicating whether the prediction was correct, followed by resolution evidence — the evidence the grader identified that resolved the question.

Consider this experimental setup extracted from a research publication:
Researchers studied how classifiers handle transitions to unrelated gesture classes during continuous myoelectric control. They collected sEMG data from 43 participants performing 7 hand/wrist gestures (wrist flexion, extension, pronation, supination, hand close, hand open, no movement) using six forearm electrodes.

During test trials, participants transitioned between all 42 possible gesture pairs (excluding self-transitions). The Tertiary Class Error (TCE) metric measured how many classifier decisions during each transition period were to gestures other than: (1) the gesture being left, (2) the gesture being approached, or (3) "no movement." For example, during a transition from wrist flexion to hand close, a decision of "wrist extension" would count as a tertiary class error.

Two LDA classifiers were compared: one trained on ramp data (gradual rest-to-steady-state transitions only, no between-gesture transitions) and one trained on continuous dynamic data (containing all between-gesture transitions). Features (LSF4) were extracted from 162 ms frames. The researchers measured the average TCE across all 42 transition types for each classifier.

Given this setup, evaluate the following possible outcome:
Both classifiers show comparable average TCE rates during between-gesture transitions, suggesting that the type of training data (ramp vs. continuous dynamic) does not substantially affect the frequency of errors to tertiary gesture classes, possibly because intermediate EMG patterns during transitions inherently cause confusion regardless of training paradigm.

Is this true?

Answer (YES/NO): NO